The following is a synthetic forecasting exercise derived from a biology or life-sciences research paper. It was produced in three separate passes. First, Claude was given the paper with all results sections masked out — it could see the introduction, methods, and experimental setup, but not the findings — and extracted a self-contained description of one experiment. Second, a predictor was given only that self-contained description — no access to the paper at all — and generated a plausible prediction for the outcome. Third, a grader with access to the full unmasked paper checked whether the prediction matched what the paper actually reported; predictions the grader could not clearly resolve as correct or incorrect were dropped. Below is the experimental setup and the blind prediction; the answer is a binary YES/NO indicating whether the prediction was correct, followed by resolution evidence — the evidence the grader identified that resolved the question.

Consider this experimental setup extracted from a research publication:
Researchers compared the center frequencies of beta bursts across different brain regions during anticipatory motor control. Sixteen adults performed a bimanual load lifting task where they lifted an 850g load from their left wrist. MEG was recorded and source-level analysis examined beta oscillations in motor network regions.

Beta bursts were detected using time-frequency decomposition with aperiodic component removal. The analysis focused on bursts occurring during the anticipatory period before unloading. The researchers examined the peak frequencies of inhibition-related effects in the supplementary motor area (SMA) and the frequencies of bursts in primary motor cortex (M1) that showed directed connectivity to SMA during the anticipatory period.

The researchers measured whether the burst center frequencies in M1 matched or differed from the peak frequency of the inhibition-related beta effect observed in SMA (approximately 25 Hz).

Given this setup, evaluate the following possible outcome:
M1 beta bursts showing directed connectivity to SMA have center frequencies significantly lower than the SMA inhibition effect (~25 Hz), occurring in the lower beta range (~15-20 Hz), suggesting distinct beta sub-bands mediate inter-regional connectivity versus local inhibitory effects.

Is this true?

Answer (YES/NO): NO